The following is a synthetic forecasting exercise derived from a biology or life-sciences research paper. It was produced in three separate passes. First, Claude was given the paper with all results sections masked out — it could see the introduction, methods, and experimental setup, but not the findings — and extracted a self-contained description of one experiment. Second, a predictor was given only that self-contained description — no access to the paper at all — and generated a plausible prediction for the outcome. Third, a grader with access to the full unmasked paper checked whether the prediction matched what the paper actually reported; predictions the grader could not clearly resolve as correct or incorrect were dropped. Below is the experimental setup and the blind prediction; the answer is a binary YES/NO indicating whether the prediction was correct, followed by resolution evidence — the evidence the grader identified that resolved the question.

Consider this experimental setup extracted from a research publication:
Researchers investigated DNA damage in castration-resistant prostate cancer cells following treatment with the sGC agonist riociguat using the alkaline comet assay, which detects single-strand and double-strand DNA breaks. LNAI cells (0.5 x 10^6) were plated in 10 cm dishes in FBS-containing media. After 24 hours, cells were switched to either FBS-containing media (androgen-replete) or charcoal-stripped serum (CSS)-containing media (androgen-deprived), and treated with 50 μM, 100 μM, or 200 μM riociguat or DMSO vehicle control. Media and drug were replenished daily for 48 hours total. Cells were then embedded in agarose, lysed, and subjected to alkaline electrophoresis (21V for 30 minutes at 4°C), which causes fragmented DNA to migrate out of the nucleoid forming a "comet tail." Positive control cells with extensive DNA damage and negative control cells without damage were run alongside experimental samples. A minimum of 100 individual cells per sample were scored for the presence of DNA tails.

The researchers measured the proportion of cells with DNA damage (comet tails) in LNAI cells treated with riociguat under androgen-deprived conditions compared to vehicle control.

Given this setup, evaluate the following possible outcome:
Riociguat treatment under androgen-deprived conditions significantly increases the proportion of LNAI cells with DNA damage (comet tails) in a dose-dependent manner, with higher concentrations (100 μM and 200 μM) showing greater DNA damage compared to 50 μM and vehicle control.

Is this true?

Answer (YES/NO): NO